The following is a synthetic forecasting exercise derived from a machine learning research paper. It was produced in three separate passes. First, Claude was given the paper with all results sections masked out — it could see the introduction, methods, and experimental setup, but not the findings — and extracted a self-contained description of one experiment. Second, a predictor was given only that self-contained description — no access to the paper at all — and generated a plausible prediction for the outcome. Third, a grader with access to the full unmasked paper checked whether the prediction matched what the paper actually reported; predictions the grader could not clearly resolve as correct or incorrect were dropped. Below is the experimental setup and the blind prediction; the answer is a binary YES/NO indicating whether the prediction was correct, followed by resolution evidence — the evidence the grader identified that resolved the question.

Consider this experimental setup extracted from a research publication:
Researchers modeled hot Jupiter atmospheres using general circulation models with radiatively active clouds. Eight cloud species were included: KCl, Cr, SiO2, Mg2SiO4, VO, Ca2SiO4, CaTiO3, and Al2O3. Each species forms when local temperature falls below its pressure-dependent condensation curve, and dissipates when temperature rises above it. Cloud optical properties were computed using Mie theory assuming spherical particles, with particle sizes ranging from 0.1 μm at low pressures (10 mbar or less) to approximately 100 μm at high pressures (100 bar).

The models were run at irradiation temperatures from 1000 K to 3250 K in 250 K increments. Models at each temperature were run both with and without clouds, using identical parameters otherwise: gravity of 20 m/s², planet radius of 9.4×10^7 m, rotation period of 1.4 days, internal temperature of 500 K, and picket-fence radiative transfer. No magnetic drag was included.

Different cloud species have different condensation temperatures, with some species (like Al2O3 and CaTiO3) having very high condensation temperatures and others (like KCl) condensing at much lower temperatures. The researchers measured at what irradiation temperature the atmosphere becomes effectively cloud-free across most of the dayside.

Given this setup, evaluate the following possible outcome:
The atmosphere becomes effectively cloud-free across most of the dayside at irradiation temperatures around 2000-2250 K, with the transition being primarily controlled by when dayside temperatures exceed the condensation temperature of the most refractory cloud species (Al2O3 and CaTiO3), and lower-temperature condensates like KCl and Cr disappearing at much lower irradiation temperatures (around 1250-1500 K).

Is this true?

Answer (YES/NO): NO